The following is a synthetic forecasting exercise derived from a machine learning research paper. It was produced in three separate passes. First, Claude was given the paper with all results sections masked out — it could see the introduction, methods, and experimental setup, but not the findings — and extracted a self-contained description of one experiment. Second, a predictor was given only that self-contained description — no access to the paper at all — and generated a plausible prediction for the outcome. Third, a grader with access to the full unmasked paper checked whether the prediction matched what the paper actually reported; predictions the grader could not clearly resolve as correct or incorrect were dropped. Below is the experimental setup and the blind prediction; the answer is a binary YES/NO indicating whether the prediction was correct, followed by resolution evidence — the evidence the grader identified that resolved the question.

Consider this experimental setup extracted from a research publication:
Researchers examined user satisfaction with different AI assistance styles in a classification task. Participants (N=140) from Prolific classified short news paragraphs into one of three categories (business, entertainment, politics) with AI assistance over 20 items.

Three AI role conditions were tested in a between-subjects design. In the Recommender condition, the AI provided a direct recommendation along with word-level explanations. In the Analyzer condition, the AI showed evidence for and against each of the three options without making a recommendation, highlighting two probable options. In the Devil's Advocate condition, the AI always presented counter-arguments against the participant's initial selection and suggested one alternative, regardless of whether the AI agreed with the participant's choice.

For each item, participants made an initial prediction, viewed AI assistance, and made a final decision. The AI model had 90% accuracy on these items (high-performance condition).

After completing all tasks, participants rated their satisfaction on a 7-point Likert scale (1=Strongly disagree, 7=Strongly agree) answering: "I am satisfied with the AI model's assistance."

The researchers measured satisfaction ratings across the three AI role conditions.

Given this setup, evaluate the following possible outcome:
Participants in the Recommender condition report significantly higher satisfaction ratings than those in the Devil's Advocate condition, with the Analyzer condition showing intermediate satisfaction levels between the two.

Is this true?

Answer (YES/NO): NO